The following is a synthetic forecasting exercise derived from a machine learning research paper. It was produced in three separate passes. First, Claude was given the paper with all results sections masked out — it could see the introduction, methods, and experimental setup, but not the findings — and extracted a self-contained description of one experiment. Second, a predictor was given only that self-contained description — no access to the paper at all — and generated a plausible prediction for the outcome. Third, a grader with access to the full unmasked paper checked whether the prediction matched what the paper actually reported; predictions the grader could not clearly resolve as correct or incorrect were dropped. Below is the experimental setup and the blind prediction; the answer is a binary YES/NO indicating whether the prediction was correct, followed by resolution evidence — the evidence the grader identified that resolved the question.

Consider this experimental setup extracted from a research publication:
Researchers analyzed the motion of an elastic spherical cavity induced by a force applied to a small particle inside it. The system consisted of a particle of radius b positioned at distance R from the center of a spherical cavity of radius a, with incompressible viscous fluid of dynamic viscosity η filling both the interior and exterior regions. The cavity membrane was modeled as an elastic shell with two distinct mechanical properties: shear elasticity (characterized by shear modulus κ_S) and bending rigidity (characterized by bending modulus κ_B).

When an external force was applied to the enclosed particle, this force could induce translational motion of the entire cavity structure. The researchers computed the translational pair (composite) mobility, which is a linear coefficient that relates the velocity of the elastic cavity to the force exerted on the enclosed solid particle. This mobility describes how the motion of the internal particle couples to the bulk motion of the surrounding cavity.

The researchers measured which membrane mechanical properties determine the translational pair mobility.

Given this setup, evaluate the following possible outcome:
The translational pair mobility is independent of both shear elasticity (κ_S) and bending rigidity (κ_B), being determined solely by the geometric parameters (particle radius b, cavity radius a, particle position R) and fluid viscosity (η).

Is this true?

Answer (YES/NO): NO